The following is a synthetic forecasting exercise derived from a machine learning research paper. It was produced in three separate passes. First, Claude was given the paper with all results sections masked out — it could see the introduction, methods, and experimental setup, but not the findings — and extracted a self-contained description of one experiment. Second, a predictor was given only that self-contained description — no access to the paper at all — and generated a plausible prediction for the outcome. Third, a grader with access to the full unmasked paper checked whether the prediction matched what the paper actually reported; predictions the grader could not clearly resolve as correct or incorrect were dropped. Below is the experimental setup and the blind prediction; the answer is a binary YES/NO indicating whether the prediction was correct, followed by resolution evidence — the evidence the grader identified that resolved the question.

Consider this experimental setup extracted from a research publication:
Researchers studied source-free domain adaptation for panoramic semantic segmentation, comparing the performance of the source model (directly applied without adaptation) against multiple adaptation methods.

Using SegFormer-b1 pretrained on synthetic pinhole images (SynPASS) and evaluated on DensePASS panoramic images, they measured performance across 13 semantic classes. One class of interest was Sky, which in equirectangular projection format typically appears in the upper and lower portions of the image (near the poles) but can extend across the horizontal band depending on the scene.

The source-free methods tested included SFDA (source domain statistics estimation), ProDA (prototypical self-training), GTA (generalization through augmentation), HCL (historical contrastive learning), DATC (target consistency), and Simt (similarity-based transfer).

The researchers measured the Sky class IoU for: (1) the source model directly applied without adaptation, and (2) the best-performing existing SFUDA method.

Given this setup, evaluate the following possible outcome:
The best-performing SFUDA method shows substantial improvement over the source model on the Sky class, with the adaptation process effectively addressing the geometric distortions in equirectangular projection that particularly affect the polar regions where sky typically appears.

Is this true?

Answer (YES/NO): NO